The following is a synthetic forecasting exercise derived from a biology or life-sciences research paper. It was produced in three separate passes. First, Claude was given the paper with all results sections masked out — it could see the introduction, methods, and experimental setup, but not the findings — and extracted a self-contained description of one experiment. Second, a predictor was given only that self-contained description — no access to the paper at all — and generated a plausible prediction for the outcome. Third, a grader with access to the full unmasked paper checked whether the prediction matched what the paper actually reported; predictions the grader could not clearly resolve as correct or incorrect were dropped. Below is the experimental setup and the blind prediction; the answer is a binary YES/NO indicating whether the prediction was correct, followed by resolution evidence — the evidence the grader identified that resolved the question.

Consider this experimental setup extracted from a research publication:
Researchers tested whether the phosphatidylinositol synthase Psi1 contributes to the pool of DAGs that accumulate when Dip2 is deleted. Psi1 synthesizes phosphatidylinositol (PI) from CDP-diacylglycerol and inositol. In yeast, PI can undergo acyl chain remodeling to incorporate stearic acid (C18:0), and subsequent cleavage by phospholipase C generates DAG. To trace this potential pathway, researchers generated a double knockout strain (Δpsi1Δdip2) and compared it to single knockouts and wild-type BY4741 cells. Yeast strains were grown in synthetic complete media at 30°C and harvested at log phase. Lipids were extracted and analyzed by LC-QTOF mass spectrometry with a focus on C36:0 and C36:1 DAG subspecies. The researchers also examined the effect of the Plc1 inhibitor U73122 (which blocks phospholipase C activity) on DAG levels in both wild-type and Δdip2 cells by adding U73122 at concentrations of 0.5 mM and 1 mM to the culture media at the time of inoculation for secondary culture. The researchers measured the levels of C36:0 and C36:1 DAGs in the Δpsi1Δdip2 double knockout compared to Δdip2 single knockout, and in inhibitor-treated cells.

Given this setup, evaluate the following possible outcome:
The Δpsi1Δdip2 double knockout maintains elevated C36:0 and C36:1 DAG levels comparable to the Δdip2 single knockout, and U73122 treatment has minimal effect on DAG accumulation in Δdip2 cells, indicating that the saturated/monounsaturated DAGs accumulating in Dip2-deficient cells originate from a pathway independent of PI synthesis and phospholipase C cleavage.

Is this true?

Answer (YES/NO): NO